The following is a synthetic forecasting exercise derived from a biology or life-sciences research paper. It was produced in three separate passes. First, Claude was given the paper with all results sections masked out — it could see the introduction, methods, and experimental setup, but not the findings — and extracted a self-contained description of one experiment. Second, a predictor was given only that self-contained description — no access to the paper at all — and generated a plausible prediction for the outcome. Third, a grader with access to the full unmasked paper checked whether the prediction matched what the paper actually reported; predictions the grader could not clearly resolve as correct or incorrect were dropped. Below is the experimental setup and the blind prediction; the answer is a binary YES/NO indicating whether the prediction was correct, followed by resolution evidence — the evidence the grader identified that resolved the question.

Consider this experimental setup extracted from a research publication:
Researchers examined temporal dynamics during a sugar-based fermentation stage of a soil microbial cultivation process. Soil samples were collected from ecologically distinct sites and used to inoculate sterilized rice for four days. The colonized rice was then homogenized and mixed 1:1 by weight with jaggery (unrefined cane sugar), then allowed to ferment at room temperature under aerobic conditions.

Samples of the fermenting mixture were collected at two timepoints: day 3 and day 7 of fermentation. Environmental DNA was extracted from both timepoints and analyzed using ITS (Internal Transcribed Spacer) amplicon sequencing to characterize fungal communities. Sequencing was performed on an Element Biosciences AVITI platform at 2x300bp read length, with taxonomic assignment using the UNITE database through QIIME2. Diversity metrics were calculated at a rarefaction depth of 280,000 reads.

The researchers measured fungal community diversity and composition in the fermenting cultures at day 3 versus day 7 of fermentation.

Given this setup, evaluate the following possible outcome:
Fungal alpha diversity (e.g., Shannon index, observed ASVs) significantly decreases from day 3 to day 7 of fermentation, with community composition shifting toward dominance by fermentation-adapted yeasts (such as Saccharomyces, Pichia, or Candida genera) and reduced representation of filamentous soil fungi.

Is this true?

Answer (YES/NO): NO